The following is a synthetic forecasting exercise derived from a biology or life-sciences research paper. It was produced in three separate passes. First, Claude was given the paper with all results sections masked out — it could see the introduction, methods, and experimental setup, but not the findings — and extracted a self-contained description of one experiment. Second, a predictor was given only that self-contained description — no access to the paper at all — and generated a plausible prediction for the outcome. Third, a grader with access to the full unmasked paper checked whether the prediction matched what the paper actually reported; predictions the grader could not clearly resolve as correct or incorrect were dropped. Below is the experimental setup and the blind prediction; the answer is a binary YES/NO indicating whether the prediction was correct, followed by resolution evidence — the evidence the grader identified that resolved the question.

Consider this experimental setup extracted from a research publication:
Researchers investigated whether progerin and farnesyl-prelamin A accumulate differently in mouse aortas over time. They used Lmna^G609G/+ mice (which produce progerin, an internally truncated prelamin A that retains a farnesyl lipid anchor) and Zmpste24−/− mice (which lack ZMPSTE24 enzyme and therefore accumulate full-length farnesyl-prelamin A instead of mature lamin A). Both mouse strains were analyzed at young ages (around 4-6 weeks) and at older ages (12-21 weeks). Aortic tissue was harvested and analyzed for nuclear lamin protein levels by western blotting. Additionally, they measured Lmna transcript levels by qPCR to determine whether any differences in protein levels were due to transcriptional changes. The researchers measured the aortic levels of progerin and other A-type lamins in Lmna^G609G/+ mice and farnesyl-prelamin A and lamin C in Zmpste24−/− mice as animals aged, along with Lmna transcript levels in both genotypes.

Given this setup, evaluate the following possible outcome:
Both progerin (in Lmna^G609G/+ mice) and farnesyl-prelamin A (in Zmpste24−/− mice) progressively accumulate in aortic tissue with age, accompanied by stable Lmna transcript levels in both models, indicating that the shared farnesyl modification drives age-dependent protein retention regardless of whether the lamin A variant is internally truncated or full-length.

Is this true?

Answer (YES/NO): NO